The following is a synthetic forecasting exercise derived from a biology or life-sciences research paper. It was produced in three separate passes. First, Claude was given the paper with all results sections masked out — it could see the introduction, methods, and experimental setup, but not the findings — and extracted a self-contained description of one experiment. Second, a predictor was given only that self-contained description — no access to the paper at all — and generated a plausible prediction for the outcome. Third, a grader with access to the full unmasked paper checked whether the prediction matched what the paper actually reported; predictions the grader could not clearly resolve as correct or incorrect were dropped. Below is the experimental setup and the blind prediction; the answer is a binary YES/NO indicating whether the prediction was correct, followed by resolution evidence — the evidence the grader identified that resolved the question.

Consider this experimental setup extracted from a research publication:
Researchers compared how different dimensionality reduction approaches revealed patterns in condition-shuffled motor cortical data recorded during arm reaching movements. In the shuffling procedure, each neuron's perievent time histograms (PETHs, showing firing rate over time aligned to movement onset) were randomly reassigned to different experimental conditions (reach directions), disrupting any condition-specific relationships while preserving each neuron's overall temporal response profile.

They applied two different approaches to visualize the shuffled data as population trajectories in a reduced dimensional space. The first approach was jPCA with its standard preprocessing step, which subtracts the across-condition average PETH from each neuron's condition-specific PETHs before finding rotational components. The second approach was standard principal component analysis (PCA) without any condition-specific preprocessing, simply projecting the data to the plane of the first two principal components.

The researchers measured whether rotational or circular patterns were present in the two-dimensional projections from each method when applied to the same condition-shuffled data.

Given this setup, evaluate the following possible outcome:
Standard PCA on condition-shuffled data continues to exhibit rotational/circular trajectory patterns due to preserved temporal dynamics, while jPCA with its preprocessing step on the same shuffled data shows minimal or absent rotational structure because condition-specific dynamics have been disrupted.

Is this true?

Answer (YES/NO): YES